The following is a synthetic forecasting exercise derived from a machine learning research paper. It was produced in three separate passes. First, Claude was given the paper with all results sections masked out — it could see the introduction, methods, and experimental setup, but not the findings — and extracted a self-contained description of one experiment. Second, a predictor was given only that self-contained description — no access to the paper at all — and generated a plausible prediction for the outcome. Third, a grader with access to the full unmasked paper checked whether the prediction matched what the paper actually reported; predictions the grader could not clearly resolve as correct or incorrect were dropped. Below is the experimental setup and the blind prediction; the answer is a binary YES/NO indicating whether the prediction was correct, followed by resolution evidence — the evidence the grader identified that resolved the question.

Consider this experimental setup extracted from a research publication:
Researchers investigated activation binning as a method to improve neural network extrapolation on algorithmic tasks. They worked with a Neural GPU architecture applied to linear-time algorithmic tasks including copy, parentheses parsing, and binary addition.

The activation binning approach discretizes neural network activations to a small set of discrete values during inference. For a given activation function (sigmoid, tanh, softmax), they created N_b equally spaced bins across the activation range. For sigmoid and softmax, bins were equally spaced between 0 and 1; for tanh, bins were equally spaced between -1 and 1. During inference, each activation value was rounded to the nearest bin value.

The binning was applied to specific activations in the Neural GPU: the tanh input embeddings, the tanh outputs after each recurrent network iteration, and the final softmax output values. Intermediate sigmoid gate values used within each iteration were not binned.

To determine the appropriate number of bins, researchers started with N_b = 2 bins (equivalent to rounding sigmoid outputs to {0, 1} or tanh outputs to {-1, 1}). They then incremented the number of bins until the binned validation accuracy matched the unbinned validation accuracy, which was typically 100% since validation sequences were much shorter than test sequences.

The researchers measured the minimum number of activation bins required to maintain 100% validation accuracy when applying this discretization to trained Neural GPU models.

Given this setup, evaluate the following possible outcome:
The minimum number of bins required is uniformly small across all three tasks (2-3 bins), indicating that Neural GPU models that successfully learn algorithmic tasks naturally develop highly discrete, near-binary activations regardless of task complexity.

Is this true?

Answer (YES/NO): NO